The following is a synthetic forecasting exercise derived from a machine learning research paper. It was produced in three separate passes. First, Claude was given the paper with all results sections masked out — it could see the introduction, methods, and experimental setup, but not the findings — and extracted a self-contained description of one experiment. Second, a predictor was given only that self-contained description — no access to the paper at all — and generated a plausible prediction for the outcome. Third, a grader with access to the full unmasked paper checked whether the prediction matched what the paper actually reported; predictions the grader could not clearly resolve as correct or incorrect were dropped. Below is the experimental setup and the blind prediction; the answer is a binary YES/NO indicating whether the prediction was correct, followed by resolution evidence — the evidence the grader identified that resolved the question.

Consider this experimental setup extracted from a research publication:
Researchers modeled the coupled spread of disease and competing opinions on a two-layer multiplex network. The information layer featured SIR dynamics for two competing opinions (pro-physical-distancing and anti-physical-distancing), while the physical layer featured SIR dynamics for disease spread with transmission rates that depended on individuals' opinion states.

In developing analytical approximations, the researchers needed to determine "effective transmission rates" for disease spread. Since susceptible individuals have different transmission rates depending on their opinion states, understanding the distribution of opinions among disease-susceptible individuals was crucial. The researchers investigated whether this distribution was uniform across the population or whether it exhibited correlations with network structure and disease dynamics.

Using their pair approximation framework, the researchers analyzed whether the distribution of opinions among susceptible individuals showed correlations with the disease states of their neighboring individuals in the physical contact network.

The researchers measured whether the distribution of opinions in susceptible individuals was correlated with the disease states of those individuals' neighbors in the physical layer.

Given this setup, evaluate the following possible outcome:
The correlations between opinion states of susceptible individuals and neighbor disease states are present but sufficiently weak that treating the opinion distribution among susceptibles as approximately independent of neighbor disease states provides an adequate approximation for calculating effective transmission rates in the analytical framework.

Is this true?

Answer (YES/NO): NO